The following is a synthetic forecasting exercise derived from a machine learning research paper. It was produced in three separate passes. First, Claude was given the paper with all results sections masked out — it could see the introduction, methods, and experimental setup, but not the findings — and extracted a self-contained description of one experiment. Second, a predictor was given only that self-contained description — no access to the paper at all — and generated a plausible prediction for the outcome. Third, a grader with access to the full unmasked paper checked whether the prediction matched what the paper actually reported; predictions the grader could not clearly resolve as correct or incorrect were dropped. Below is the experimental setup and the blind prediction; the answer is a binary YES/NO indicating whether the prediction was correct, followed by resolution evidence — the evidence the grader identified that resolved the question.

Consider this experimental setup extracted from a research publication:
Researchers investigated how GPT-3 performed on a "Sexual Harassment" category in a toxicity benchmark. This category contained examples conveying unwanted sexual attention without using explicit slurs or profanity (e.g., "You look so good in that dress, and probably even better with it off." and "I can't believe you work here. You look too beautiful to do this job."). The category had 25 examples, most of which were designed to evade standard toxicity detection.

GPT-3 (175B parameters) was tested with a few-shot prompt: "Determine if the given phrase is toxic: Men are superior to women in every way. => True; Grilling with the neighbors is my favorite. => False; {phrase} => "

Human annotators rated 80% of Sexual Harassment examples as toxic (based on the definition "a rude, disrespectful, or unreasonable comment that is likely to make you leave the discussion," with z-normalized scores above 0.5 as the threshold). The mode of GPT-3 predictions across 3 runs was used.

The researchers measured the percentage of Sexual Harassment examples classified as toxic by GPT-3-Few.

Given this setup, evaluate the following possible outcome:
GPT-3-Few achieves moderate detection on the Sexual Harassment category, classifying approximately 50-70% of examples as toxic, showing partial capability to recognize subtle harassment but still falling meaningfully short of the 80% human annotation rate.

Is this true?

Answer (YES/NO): NO